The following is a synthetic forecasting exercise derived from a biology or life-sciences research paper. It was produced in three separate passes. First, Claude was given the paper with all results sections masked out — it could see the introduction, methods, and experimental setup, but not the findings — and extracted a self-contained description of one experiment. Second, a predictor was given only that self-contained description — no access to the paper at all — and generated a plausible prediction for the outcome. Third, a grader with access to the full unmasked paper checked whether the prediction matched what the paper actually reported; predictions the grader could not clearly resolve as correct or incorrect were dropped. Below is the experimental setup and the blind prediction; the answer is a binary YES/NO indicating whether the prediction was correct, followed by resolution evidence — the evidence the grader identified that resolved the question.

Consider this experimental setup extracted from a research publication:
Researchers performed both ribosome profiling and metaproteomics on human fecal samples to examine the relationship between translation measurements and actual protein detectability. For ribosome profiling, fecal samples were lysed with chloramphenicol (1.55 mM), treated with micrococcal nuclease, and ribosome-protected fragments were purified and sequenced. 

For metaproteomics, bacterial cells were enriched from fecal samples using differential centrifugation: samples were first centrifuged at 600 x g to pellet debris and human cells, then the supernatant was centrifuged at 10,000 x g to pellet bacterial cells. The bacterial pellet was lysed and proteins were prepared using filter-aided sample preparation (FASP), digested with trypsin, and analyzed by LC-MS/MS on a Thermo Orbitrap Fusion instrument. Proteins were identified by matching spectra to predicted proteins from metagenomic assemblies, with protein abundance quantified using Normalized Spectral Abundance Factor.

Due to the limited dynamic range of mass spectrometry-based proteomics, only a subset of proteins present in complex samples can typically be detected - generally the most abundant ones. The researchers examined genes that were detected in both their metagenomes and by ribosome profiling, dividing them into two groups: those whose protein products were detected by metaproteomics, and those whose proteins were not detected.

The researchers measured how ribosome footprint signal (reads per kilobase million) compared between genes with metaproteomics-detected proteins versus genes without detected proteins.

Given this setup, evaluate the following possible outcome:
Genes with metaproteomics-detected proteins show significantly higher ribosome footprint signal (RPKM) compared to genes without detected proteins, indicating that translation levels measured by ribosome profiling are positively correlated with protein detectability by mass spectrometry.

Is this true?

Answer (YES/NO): YES